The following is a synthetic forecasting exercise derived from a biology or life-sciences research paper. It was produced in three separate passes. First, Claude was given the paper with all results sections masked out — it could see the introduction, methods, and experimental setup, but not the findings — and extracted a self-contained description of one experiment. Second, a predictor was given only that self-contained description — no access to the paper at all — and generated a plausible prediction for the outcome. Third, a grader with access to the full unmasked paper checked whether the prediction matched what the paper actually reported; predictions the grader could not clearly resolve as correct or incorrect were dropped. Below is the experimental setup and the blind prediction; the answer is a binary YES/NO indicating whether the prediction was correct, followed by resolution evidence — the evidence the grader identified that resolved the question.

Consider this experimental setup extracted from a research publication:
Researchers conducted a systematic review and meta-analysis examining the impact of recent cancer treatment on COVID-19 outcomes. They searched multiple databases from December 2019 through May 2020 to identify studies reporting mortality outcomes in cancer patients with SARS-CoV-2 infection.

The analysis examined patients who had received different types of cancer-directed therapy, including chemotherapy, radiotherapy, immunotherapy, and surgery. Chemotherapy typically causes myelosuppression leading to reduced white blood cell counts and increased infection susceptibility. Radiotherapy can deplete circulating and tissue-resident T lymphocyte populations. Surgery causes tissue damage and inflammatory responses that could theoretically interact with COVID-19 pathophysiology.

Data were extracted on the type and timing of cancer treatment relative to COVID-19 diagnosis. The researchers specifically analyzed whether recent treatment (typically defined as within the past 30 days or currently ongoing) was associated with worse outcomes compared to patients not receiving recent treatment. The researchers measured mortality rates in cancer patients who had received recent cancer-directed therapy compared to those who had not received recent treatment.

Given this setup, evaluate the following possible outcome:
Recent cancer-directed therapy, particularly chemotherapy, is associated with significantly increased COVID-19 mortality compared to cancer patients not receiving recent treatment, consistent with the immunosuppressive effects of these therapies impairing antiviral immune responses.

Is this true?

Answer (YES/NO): NO